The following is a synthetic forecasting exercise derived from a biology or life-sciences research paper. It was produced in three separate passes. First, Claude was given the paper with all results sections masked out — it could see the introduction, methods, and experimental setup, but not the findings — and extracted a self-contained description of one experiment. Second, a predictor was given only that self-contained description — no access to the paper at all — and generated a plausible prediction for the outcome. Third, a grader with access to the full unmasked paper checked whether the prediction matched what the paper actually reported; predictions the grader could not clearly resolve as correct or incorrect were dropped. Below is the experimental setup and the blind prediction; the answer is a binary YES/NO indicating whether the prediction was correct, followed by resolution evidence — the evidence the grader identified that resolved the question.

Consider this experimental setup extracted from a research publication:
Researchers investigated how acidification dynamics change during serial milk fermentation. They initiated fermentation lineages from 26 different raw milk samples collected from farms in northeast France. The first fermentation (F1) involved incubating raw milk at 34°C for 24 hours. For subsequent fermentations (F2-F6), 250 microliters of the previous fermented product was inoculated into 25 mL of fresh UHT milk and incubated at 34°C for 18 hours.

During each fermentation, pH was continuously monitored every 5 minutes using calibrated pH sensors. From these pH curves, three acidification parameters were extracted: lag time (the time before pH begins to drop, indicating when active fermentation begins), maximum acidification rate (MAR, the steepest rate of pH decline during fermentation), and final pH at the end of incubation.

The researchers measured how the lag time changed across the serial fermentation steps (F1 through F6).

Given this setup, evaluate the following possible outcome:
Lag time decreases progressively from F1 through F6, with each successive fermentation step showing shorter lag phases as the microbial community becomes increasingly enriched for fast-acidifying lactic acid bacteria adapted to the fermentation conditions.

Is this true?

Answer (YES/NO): NO